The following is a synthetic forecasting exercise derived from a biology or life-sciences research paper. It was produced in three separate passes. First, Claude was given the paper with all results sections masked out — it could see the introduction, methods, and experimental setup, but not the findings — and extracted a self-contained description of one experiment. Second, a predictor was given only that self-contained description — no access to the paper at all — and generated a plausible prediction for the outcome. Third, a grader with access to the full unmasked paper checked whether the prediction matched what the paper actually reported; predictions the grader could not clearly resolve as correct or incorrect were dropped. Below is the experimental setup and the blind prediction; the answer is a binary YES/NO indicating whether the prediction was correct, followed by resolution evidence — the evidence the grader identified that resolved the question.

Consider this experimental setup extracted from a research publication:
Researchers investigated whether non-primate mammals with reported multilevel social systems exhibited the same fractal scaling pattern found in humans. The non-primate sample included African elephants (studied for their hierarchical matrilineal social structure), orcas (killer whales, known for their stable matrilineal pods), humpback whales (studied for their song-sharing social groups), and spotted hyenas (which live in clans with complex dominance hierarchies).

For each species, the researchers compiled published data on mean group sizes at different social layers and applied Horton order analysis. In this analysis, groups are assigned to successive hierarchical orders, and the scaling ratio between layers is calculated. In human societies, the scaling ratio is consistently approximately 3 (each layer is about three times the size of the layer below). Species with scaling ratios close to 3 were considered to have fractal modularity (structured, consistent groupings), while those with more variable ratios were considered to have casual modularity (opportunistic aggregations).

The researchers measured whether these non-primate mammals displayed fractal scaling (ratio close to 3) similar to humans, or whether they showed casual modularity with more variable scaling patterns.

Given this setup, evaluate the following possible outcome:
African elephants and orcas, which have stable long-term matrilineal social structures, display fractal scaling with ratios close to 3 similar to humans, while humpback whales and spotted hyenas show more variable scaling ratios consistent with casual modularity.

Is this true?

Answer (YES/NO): YES